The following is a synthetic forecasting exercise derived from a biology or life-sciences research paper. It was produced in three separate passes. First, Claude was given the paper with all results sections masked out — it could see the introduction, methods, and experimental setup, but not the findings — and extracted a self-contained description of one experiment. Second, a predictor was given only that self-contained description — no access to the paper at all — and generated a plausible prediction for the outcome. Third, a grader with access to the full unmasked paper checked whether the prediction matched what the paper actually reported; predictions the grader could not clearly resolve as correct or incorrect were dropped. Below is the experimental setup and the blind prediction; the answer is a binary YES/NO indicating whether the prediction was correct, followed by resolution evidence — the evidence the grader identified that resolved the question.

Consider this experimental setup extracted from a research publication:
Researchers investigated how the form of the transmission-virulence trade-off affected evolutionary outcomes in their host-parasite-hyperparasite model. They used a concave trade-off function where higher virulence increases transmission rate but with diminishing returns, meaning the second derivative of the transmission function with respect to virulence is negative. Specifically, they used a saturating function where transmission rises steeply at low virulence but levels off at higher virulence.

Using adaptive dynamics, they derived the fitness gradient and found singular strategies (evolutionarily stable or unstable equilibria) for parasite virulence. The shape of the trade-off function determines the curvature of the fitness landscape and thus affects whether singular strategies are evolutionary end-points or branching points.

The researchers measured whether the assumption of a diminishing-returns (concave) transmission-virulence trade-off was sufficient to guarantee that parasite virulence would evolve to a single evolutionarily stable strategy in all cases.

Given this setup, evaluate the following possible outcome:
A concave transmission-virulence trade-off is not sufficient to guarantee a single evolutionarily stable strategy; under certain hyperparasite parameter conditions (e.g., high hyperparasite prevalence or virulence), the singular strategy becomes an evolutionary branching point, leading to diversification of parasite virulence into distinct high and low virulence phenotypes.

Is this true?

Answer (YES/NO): YES